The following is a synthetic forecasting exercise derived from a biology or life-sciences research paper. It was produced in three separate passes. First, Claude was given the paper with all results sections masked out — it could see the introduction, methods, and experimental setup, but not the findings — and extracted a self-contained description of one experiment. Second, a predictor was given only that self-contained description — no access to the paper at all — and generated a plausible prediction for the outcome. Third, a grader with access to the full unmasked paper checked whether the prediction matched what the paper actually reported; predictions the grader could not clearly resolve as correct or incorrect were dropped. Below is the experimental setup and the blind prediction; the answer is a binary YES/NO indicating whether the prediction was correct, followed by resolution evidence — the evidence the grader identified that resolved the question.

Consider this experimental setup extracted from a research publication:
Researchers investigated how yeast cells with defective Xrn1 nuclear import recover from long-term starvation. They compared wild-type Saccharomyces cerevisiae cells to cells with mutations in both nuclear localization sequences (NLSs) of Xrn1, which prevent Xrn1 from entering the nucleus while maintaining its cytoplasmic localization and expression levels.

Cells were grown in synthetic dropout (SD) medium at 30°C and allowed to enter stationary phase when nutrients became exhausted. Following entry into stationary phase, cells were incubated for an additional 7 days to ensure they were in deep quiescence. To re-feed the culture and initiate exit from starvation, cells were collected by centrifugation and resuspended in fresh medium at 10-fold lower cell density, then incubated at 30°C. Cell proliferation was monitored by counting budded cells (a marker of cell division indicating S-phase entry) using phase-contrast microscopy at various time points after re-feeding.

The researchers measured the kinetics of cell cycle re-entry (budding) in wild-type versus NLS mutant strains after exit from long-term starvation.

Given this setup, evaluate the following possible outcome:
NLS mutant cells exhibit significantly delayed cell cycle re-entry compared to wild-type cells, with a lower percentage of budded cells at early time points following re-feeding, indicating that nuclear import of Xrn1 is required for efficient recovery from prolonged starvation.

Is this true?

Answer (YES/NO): YES